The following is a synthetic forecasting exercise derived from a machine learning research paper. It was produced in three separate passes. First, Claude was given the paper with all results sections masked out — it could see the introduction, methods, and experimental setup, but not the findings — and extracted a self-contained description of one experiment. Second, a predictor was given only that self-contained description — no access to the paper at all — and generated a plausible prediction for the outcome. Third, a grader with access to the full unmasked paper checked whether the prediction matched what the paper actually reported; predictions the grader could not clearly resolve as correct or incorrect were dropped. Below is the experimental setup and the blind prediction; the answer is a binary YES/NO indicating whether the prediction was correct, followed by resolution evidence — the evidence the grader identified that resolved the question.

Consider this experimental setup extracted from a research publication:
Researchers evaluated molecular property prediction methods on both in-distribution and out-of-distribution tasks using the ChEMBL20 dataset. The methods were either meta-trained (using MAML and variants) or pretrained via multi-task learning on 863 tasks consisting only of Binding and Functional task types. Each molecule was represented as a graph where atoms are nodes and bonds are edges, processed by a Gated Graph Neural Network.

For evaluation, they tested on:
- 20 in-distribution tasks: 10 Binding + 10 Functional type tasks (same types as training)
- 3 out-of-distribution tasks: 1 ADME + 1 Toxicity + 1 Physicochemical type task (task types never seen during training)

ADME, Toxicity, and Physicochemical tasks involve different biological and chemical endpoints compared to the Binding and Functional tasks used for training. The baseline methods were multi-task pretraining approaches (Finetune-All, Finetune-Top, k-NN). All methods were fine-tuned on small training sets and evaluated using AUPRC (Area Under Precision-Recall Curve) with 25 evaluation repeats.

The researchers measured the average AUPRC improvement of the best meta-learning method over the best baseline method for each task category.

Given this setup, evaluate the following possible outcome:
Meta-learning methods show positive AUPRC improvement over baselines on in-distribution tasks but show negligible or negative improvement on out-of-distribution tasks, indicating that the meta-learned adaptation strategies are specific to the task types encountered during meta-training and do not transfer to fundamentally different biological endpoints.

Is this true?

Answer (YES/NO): NO